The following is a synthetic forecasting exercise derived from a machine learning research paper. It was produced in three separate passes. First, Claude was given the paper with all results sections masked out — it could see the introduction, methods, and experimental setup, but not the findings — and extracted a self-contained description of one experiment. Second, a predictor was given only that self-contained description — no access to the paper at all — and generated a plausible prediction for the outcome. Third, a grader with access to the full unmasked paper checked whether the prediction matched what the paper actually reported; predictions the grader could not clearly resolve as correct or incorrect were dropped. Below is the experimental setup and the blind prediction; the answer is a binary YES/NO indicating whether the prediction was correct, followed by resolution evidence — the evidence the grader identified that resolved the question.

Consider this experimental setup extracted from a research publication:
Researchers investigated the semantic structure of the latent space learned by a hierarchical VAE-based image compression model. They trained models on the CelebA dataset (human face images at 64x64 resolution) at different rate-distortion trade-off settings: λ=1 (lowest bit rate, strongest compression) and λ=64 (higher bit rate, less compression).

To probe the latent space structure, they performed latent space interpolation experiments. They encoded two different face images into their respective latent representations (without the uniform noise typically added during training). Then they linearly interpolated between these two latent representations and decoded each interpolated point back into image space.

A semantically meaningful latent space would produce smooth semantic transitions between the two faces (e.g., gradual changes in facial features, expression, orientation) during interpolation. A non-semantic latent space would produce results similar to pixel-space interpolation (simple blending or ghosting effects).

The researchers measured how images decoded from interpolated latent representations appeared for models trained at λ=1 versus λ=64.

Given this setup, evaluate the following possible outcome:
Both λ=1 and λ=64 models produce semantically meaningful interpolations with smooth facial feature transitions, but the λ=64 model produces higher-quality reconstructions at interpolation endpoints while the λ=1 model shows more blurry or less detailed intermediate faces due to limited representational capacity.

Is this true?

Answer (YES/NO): NO